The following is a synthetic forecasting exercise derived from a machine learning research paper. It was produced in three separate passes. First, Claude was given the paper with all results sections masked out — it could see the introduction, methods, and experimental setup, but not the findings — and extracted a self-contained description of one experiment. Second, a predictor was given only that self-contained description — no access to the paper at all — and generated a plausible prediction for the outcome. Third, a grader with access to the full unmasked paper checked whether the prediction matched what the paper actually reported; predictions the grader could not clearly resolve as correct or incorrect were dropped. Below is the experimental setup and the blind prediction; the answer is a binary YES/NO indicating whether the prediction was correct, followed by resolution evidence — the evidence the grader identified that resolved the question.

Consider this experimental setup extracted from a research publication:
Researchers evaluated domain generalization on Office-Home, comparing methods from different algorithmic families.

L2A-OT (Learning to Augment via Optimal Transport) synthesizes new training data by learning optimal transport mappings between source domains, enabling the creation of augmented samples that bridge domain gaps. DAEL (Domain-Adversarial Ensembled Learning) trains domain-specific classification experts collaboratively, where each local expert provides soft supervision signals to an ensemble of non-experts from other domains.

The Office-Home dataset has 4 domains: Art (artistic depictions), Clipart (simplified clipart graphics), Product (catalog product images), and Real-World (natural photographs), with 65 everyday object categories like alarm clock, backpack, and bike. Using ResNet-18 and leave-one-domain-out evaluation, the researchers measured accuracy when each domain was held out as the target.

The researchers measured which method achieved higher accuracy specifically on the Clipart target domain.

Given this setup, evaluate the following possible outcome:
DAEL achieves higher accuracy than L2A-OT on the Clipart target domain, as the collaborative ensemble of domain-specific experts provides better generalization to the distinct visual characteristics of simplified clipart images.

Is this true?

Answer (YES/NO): YES